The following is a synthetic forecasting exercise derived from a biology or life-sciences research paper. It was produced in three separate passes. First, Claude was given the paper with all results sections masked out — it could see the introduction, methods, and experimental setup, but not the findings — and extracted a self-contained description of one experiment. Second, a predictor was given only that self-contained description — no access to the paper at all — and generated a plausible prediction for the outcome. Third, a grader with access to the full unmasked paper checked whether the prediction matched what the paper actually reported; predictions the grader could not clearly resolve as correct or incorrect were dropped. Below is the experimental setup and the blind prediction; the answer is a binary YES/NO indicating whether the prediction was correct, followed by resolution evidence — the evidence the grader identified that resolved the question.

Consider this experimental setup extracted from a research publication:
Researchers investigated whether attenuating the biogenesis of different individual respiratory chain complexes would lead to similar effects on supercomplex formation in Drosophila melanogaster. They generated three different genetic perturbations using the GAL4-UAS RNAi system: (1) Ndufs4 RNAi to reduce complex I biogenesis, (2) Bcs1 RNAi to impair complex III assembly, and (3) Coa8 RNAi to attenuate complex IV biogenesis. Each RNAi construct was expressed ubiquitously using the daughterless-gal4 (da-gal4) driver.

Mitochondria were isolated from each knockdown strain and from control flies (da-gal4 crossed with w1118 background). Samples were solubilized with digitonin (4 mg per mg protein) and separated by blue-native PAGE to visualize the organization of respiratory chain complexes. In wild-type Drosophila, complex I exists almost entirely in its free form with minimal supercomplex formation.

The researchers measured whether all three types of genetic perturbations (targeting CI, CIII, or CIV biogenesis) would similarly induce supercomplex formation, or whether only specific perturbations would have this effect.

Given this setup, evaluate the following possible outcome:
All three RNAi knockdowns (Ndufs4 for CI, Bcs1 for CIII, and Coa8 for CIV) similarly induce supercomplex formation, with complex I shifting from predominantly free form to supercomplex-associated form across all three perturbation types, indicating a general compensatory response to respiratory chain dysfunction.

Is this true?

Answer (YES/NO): YES